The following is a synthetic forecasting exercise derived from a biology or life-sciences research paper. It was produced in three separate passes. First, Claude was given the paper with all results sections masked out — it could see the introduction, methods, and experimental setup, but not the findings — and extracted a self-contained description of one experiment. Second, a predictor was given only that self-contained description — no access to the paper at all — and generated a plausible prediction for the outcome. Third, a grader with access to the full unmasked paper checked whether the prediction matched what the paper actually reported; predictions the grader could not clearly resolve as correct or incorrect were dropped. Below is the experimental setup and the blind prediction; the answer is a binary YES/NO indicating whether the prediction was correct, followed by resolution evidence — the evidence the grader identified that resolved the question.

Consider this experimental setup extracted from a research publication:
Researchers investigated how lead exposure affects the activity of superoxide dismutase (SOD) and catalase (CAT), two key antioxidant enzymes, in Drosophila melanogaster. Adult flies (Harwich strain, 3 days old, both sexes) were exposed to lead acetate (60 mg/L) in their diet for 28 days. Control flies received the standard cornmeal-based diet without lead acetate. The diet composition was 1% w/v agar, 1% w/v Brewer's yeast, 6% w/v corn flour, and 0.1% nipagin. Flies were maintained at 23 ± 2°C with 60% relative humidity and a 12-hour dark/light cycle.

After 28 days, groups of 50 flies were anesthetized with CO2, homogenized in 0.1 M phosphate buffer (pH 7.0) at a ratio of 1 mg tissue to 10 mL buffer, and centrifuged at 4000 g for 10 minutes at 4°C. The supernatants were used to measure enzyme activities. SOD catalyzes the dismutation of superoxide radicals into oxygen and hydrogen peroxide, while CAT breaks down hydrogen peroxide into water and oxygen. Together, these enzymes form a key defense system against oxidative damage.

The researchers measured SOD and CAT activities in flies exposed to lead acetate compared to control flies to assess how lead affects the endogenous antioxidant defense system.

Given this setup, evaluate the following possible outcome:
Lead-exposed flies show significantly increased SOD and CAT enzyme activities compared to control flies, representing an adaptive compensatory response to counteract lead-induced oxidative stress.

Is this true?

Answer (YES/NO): NO